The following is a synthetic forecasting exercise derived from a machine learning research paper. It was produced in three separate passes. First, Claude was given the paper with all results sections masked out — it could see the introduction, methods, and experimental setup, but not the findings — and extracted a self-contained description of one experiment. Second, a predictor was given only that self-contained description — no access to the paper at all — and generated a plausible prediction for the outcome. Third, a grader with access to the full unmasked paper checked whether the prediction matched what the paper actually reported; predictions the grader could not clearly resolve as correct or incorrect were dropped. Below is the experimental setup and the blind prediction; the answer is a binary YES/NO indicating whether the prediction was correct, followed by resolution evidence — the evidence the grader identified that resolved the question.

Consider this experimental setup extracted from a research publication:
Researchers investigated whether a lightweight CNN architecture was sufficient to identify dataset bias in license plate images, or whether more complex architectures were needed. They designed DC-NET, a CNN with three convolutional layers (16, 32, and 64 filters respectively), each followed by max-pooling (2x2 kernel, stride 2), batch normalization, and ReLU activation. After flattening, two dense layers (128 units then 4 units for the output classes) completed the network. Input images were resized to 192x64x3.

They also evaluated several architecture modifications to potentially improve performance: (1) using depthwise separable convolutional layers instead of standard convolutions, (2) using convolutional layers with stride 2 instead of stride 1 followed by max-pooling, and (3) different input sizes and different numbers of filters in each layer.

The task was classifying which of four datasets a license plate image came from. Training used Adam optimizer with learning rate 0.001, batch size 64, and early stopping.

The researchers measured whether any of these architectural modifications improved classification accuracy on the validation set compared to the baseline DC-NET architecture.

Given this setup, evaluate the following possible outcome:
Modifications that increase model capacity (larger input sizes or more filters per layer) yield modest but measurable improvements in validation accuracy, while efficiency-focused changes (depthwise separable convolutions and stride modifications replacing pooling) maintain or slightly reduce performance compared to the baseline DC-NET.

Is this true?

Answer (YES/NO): NO